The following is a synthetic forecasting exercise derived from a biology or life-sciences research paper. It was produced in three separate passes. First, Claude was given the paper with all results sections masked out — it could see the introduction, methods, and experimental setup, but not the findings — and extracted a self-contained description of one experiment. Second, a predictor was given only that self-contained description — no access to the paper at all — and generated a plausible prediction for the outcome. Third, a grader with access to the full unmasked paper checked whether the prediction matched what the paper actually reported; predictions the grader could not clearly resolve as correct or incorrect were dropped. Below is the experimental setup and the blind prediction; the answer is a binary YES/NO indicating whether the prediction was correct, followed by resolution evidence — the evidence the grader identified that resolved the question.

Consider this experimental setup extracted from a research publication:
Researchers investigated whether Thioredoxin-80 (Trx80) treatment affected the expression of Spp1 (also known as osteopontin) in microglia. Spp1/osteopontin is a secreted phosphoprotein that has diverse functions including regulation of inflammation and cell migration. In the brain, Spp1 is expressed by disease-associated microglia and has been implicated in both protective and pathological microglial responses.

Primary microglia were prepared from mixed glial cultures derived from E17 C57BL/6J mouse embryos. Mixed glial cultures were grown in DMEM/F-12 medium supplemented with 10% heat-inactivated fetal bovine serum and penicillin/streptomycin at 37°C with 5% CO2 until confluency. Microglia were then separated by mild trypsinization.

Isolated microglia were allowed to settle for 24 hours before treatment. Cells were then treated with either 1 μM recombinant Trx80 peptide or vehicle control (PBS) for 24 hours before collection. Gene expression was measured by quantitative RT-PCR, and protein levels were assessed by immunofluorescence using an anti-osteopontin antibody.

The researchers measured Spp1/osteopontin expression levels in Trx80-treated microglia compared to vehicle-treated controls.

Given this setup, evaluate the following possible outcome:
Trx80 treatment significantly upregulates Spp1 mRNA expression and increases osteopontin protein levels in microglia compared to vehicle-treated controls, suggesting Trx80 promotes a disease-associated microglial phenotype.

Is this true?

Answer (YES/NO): NO